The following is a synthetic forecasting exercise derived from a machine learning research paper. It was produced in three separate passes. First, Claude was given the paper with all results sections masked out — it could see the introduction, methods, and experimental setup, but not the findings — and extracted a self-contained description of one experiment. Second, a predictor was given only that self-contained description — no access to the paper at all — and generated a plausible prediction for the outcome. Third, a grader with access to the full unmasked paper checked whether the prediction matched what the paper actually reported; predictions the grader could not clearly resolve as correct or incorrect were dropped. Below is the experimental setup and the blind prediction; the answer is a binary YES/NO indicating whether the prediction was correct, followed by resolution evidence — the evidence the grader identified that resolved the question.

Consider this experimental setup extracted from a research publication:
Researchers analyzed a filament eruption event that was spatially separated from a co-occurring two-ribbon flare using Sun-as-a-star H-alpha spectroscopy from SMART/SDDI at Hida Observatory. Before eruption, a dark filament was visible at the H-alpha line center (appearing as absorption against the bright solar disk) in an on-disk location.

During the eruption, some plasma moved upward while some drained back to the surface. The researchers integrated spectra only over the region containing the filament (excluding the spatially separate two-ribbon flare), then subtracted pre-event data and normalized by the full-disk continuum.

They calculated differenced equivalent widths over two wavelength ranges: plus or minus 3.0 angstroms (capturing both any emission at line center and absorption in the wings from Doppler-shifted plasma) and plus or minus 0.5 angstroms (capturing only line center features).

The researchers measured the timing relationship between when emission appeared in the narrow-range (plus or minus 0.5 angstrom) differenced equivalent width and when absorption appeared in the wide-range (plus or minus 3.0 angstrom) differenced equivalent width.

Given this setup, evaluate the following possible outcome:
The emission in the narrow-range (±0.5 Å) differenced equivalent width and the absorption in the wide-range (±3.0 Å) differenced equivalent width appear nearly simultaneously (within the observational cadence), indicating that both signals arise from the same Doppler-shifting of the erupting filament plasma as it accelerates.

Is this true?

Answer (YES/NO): NO